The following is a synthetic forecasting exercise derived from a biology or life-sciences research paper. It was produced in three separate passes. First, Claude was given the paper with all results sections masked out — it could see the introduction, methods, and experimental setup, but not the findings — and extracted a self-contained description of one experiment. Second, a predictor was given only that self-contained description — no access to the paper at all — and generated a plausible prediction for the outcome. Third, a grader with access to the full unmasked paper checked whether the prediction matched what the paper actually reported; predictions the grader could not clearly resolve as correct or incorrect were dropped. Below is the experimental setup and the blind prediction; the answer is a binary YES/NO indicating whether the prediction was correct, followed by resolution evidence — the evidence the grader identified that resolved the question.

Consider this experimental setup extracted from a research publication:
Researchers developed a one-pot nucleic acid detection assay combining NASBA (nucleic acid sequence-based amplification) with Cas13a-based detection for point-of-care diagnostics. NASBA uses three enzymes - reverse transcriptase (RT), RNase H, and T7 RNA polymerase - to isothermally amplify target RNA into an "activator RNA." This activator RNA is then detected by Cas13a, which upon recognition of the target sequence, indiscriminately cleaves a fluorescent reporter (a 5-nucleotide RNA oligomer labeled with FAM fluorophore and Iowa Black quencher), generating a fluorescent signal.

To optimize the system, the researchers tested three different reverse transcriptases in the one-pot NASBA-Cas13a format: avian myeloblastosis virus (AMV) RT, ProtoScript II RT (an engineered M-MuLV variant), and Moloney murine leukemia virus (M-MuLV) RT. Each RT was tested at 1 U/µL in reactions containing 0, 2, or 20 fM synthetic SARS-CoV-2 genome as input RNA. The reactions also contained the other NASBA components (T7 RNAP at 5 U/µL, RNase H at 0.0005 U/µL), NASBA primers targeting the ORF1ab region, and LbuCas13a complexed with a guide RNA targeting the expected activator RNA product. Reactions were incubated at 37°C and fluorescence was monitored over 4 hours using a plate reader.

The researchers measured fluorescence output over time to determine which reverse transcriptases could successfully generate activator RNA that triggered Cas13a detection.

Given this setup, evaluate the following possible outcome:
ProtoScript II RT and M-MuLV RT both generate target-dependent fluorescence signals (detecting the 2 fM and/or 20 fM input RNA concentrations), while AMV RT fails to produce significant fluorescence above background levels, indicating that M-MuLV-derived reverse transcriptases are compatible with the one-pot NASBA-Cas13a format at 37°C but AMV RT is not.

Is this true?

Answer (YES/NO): NO